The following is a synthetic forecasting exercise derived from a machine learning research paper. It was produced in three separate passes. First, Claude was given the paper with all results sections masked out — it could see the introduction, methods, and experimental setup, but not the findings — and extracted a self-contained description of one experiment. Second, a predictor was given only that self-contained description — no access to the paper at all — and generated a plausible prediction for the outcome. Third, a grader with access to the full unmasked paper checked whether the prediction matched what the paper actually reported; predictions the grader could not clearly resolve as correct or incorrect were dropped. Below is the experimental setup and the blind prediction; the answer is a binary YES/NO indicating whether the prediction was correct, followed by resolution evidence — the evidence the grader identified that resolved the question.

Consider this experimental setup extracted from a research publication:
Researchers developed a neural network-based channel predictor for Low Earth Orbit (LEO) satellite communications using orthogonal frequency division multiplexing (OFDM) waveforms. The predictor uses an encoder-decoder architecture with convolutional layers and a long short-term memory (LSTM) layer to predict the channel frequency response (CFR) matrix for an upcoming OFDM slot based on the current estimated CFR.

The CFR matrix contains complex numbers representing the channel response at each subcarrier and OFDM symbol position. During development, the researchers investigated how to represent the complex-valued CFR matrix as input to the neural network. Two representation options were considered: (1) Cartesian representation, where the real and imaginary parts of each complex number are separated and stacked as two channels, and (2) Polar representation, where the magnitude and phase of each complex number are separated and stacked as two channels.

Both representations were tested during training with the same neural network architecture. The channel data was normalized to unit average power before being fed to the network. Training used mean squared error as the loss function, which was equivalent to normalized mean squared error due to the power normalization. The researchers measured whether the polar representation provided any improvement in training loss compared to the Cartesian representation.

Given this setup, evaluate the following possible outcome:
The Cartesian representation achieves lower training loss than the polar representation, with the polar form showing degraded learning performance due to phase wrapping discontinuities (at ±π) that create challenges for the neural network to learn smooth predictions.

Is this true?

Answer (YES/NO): NO